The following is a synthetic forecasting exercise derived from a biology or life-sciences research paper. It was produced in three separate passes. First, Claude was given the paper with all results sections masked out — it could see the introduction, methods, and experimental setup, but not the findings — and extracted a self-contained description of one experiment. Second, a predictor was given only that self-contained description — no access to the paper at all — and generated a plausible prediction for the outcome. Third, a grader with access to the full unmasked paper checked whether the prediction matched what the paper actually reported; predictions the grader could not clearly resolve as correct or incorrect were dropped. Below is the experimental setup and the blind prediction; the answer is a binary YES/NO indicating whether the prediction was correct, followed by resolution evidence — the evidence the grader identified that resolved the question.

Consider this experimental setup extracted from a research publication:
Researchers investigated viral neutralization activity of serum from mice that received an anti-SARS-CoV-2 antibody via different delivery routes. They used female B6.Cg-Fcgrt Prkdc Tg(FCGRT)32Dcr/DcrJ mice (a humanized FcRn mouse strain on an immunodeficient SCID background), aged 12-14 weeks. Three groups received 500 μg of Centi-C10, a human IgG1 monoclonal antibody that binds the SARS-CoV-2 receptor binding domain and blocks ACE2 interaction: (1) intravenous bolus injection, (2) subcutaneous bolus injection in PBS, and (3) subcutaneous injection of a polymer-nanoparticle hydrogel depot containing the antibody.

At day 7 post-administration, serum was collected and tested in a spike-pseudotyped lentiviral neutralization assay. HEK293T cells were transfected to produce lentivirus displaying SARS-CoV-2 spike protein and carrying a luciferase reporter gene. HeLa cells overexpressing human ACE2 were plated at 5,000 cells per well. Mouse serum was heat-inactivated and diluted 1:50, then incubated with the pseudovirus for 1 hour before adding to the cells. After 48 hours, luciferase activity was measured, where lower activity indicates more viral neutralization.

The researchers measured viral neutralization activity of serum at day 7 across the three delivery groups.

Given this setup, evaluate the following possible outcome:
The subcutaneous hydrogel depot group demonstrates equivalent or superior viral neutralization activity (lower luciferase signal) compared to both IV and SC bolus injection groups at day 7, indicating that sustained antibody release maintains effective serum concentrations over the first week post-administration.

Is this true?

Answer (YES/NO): YES